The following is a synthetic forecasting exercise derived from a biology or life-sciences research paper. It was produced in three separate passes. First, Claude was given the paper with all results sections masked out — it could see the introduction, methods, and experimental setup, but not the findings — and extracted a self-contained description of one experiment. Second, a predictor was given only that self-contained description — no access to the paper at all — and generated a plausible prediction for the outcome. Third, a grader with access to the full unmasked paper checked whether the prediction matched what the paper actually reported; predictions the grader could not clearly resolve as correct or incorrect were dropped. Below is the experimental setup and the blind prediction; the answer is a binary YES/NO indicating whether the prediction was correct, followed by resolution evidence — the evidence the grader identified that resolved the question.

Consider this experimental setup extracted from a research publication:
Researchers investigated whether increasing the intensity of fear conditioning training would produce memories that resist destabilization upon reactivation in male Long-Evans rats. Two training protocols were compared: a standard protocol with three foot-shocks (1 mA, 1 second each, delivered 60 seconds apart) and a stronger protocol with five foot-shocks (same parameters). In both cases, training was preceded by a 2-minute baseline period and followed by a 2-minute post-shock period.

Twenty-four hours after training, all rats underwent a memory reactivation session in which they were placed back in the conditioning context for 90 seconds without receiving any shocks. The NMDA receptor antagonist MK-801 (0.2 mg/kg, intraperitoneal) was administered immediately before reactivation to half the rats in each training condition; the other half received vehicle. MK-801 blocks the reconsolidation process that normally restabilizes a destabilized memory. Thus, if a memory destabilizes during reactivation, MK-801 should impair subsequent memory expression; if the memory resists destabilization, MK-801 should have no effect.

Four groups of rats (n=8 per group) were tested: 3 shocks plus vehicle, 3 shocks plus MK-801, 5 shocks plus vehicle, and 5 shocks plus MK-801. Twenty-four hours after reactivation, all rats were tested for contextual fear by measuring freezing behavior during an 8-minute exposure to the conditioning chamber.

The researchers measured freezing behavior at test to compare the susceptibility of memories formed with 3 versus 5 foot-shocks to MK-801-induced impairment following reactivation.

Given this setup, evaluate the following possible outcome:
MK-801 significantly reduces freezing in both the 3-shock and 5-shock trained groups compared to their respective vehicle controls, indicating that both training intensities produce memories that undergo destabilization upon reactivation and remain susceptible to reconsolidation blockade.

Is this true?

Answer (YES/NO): NO